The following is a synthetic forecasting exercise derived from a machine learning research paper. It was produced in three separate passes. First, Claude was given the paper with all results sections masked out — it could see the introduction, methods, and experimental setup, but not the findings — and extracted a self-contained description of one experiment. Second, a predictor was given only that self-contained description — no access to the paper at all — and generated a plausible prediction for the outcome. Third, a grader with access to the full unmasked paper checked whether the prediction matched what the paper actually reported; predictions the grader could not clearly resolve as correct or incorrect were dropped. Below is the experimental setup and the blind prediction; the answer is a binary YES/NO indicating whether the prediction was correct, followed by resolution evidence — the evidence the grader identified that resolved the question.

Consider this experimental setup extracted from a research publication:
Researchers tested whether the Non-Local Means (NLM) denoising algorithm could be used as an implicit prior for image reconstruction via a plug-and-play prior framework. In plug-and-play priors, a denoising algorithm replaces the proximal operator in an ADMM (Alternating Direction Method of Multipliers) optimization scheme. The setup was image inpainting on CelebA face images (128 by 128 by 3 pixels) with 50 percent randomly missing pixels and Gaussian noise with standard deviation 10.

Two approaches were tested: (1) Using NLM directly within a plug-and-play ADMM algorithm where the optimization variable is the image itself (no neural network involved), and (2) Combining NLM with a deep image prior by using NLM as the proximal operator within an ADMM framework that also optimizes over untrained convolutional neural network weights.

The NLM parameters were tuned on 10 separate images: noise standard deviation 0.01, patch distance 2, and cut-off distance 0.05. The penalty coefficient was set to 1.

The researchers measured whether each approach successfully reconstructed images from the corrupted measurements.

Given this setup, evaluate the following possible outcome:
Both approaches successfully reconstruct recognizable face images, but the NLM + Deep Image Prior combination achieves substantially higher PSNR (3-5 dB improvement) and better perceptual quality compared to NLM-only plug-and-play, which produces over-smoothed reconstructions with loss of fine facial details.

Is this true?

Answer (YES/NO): NO